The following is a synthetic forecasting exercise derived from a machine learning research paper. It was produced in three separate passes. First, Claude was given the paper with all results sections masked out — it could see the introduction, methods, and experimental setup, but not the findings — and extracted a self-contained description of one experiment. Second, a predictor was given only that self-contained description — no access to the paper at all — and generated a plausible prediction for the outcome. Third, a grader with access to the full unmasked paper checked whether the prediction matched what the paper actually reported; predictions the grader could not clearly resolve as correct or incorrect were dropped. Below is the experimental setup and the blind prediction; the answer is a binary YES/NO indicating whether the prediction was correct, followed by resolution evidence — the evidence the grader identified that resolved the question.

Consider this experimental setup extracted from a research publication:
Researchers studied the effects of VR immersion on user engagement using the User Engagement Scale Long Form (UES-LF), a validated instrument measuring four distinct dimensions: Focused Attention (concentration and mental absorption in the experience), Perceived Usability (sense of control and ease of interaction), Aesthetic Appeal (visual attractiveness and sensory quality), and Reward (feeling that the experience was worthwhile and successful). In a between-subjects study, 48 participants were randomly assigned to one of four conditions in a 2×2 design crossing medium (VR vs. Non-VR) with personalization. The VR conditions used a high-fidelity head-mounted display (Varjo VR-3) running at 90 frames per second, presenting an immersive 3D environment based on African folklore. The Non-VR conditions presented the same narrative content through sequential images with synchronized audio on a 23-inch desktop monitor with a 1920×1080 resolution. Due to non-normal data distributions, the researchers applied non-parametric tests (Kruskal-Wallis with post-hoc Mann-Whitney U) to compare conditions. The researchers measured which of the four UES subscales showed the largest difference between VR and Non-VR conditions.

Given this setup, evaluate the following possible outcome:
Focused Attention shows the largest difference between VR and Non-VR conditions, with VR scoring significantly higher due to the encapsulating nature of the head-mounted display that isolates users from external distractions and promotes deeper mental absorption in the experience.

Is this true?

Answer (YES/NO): NO